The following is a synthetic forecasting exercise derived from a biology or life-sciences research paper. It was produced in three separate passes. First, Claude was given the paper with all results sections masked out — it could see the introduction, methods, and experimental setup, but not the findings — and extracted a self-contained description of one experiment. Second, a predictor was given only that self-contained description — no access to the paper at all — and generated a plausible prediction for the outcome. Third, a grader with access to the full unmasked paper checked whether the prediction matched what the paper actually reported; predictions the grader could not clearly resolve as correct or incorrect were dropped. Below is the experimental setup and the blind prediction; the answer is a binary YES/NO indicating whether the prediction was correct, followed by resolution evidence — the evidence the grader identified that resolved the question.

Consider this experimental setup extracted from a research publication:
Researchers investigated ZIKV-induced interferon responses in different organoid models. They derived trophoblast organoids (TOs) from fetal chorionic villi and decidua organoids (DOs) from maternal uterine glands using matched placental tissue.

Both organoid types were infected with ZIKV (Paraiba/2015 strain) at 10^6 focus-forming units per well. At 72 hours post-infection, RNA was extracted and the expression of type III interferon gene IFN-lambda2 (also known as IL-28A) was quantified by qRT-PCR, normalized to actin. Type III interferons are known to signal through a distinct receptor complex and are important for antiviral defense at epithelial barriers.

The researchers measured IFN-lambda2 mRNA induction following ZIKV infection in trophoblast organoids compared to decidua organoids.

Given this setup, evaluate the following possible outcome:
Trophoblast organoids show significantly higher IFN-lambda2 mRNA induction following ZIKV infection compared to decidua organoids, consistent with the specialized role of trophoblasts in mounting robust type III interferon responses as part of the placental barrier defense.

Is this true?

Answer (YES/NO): NO